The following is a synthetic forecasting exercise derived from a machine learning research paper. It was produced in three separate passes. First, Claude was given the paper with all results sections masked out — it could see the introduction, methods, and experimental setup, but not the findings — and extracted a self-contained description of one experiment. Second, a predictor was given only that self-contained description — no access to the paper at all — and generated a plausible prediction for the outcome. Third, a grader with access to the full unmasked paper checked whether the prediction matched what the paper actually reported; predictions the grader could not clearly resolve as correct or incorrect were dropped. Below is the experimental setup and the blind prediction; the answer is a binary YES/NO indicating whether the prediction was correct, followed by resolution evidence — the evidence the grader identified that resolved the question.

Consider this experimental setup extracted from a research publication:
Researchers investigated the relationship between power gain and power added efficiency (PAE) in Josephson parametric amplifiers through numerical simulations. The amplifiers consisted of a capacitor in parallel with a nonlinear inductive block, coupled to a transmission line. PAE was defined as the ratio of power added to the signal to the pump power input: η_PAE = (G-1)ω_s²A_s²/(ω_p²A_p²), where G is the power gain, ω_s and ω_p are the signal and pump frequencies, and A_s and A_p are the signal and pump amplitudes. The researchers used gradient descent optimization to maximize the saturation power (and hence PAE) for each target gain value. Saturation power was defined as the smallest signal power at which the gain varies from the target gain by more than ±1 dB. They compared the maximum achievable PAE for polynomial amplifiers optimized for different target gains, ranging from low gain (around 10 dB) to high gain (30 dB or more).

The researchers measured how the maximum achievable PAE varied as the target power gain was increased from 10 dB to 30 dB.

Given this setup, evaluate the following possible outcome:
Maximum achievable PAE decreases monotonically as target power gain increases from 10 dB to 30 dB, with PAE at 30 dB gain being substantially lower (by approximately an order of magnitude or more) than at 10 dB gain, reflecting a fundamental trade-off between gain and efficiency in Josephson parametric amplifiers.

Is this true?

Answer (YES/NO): NO